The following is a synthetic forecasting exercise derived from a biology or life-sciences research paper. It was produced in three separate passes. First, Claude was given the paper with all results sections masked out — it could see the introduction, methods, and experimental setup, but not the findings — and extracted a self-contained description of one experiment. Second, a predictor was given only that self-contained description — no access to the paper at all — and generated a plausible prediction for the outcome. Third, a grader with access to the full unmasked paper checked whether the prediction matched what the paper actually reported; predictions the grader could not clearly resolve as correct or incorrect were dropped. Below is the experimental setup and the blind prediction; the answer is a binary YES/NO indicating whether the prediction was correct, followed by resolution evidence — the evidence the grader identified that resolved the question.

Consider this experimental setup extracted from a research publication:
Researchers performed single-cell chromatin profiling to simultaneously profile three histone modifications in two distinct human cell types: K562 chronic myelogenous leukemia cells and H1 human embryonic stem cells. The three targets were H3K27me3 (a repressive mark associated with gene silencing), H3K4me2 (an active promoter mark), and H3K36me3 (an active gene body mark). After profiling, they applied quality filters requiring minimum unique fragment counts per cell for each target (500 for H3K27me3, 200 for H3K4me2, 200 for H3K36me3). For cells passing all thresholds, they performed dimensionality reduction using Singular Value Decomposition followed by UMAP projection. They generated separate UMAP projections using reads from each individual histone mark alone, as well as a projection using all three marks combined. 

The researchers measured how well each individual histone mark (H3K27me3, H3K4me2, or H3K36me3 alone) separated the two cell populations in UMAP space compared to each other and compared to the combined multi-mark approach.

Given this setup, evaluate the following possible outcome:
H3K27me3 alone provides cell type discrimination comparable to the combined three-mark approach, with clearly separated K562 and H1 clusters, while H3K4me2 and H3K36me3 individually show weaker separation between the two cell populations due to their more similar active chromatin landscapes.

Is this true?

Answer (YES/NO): YES